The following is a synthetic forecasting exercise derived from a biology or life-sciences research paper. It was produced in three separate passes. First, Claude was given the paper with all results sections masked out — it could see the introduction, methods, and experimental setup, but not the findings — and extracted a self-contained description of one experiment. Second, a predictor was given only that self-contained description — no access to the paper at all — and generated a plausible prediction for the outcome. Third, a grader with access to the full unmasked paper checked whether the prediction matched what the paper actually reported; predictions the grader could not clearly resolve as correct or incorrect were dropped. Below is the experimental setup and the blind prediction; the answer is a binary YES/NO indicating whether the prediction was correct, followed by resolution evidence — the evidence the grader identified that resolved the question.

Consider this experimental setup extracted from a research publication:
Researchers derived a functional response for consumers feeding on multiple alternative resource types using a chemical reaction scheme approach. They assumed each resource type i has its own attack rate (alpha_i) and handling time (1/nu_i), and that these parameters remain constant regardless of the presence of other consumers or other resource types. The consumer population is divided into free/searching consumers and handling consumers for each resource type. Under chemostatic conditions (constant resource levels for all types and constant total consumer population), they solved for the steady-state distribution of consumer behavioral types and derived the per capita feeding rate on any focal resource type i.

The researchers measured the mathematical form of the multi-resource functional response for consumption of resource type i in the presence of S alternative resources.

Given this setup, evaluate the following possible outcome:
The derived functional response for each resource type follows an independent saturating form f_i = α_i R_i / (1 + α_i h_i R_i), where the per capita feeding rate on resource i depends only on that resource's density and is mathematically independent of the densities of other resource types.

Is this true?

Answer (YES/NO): NO